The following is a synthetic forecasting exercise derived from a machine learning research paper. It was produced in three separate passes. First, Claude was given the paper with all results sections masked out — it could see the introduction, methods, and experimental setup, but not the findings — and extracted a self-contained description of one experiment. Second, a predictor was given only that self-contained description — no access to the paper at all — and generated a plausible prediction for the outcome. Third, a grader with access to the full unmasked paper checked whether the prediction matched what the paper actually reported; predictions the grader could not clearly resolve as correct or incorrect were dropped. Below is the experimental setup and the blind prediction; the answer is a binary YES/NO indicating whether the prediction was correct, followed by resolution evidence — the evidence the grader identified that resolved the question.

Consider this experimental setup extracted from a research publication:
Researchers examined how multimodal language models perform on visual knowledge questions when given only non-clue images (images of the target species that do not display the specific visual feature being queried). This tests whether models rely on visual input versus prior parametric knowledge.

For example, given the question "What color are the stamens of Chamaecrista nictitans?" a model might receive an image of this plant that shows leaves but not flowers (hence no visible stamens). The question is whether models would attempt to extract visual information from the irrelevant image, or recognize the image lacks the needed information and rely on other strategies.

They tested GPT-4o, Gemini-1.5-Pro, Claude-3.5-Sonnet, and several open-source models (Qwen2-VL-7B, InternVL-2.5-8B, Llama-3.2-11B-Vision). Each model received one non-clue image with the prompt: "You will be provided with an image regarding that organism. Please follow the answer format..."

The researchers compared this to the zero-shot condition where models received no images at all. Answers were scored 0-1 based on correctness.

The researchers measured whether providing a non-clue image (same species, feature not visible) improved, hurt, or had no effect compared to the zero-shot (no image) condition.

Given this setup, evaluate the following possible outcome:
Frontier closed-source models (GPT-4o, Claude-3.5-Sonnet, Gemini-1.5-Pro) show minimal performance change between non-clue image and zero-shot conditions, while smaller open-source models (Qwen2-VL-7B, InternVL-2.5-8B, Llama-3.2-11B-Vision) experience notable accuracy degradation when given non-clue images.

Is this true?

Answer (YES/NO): NO